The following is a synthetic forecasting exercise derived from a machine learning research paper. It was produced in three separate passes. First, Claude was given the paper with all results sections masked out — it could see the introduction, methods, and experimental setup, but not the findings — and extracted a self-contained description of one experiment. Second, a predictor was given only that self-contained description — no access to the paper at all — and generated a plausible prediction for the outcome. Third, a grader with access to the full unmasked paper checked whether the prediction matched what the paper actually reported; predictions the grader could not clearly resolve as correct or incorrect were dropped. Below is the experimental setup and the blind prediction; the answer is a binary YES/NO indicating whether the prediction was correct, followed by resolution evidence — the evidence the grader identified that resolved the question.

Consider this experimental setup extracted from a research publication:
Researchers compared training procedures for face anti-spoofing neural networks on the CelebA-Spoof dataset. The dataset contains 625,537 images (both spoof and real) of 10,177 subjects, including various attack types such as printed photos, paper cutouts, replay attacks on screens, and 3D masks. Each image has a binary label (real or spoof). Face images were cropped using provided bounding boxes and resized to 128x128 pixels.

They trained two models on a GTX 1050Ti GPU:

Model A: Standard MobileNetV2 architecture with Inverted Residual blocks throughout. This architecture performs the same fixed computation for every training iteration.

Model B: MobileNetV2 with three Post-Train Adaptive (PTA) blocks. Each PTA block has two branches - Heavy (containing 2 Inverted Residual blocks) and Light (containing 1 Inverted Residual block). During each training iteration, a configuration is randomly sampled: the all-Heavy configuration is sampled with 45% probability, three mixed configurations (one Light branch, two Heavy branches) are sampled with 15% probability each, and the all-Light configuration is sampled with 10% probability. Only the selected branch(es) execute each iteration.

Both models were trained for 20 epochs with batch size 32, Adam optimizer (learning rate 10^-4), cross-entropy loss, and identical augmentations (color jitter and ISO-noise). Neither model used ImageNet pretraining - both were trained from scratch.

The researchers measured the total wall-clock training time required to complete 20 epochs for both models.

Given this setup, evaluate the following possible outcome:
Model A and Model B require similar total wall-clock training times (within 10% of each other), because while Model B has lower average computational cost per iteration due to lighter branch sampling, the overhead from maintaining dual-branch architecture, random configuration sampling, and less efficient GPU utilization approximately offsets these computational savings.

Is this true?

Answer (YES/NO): NO